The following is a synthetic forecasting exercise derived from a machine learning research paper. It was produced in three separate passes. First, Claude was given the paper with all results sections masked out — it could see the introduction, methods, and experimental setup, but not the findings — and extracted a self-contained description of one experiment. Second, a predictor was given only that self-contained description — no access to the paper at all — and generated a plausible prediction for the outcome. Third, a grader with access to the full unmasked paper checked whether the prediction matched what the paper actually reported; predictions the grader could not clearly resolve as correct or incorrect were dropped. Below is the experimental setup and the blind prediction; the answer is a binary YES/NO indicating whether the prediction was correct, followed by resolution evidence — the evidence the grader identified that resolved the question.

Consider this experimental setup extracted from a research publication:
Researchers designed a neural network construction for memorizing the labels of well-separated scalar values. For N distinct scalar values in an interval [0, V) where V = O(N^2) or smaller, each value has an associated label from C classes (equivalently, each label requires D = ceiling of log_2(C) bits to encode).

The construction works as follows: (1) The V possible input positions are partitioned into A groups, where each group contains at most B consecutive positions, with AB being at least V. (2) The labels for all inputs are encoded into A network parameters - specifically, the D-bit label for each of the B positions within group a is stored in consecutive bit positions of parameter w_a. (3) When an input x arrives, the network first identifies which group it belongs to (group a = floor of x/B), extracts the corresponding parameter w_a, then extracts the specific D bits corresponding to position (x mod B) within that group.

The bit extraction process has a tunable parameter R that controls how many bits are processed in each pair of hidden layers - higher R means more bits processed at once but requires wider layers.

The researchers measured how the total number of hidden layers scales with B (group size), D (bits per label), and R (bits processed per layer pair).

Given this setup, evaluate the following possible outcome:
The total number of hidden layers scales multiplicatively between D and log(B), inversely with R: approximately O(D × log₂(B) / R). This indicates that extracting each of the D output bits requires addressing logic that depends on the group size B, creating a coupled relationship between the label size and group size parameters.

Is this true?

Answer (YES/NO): NO